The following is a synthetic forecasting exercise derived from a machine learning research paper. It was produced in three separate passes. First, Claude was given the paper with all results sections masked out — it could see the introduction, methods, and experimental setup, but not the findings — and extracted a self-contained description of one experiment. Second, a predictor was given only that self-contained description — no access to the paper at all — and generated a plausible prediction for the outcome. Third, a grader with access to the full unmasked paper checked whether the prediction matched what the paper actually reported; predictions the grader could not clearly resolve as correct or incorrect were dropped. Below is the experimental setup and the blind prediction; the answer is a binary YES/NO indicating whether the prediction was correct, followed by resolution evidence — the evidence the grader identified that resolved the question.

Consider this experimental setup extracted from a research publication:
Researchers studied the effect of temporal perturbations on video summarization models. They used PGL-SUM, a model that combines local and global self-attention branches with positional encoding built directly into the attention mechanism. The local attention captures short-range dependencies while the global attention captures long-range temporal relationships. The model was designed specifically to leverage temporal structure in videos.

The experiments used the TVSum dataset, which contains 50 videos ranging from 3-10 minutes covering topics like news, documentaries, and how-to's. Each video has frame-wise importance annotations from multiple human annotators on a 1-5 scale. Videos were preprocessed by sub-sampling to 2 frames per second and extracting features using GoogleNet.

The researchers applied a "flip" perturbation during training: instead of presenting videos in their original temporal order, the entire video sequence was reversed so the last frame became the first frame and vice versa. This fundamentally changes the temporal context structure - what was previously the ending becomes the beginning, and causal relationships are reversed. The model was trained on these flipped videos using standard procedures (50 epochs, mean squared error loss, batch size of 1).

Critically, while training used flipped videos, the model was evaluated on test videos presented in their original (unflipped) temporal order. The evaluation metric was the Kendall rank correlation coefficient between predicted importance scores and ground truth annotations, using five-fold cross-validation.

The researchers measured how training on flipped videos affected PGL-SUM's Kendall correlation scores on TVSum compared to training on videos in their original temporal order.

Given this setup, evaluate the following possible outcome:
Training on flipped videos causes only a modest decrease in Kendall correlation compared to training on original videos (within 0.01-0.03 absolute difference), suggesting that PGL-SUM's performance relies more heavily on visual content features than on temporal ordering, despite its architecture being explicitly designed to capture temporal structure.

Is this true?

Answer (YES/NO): NO